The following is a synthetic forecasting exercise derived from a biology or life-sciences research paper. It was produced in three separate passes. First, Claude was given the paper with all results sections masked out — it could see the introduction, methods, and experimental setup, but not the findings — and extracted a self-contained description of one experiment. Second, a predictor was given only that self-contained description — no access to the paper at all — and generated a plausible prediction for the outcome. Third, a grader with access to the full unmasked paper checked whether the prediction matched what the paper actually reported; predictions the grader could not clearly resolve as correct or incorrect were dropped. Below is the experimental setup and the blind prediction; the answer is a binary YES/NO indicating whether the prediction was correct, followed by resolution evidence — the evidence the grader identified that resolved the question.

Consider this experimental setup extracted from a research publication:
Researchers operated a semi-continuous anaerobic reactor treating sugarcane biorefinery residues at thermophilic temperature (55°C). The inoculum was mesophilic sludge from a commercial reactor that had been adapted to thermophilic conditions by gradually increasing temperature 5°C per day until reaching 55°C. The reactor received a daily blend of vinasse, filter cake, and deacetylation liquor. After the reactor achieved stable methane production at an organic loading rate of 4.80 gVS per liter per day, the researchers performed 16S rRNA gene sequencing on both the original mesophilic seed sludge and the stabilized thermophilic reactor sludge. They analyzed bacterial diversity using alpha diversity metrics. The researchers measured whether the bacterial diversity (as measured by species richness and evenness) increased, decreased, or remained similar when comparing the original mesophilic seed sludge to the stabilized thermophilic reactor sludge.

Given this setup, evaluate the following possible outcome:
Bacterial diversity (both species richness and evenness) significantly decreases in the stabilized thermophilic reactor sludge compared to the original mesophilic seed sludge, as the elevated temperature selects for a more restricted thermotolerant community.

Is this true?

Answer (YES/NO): YES